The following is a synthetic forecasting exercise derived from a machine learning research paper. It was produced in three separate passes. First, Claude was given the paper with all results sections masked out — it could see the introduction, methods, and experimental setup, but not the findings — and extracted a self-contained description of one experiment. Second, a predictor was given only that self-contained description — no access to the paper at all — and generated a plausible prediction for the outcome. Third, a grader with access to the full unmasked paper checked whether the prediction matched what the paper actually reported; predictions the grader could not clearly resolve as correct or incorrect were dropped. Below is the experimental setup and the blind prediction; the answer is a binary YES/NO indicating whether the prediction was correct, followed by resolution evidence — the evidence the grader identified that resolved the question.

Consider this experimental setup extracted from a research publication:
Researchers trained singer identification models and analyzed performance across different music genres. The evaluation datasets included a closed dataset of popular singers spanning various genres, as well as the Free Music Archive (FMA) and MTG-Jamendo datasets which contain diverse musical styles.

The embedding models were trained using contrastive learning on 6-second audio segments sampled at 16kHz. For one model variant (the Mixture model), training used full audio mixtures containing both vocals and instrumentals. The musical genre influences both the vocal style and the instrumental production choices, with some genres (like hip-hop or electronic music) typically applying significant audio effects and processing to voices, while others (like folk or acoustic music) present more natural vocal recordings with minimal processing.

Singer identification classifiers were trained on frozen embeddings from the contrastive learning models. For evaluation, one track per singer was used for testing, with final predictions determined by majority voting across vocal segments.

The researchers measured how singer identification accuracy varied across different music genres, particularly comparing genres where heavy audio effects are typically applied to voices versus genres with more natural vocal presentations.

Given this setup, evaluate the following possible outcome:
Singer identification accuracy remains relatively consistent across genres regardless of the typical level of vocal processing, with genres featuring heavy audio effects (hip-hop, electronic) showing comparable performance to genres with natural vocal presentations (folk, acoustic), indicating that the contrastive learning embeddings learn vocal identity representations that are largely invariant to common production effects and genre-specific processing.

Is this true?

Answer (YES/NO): NO